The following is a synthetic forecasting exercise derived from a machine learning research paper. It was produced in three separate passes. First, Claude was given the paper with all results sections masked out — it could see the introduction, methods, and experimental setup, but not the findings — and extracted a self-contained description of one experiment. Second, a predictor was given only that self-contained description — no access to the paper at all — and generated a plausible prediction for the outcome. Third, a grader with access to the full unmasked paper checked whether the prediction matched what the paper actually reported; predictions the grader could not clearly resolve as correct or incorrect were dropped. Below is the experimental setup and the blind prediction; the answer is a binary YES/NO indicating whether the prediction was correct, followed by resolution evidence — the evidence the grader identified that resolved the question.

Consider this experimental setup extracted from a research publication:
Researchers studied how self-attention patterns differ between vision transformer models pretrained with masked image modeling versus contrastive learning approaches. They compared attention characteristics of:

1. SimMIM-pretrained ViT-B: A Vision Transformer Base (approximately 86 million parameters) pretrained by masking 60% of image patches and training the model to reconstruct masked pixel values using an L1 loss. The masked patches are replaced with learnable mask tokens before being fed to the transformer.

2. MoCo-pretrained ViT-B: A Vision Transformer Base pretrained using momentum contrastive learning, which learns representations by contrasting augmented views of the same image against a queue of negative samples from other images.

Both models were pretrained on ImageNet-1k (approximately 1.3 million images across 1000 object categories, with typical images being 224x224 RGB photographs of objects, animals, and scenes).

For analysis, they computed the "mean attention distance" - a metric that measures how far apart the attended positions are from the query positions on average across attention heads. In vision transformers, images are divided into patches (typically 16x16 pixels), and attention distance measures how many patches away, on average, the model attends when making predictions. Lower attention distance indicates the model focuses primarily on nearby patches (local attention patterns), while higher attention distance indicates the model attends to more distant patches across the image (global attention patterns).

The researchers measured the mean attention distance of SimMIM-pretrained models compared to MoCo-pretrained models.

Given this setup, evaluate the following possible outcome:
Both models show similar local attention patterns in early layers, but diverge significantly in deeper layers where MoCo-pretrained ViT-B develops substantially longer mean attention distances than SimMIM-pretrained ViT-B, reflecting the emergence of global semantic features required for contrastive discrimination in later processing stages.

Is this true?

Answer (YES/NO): NO